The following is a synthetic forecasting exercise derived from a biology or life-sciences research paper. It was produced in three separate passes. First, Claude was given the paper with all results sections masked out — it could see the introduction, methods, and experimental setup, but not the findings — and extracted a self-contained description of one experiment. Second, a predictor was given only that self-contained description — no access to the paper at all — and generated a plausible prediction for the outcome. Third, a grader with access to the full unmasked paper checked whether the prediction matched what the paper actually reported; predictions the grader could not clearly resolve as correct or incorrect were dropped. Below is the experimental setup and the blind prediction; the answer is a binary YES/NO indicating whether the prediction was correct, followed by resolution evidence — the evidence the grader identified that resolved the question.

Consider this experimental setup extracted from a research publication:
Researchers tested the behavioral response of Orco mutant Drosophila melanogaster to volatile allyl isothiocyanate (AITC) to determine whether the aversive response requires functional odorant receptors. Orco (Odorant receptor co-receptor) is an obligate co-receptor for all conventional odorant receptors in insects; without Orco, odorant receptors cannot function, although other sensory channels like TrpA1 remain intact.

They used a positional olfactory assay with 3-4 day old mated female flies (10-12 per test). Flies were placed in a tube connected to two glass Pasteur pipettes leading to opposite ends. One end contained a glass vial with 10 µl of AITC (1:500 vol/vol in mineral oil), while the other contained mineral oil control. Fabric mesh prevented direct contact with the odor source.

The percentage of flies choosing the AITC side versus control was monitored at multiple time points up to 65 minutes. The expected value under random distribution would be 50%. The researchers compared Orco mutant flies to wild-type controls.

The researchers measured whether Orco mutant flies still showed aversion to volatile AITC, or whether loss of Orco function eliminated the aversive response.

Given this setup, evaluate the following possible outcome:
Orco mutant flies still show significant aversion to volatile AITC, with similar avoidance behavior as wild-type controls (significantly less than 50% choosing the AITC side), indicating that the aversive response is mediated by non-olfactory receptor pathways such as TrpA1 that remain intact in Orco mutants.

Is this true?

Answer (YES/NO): NO